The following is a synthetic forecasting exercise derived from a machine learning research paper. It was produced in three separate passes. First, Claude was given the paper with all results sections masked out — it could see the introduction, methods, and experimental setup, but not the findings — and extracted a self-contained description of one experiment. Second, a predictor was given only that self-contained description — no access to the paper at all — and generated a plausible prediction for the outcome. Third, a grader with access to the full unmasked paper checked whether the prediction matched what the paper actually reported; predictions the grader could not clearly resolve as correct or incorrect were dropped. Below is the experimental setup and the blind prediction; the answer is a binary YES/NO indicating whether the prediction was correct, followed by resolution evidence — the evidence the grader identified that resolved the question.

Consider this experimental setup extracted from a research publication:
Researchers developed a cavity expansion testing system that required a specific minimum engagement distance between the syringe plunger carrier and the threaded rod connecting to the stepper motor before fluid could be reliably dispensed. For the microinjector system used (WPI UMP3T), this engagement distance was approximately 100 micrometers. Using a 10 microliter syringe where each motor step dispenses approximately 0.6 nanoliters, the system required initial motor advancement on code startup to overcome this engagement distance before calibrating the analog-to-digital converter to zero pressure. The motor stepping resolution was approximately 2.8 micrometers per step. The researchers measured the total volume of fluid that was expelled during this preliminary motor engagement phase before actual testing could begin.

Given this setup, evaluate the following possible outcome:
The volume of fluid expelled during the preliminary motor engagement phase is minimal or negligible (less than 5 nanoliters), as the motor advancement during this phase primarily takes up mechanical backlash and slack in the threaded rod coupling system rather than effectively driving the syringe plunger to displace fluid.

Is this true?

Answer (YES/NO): NO